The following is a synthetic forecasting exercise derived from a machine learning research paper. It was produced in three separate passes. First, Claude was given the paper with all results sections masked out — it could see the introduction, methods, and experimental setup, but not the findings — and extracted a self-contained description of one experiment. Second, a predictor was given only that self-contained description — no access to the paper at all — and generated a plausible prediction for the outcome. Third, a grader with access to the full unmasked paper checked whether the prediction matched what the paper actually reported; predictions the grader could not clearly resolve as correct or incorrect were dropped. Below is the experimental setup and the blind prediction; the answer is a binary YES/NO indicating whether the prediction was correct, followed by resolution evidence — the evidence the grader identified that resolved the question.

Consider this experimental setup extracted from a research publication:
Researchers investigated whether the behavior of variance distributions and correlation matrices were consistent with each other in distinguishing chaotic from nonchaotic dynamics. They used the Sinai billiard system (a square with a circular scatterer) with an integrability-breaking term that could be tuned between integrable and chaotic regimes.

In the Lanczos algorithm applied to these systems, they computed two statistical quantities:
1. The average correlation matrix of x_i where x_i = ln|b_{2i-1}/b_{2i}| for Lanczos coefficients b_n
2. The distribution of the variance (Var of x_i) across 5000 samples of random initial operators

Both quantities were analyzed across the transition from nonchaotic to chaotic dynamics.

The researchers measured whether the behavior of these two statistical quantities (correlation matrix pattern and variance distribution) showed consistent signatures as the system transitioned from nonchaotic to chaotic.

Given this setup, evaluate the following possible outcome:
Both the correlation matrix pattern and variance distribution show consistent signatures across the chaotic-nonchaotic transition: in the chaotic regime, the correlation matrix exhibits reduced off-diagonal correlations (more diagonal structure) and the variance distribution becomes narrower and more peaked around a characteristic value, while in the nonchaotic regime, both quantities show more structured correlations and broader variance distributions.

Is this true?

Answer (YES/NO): NO